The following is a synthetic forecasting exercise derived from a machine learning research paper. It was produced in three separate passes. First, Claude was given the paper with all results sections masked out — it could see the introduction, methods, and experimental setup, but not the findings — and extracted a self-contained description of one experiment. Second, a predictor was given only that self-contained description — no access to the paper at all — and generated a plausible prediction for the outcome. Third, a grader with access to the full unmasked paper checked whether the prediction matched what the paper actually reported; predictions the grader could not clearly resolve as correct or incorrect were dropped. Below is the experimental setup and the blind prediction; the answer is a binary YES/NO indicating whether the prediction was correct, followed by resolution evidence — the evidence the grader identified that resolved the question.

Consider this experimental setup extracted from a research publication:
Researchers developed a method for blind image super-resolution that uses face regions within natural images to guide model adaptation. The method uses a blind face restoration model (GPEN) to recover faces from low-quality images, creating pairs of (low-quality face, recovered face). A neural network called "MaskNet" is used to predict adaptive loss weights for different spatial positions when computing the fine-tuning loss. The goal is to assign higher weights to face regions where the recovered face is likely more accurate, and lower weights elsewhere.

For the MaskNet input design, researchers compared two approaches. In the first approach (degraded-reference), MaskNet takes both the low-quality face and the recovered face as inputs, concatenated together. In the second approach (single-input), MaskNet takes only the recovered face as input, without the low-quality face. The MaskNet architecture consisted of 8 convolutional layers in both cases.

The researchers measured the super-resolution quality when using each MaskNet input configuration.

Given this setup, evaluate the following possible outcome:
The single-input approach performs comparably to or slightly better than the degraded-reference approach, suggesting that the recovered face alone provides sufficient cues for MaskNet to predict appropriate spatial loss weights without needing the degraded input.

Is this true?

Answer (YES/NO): NO